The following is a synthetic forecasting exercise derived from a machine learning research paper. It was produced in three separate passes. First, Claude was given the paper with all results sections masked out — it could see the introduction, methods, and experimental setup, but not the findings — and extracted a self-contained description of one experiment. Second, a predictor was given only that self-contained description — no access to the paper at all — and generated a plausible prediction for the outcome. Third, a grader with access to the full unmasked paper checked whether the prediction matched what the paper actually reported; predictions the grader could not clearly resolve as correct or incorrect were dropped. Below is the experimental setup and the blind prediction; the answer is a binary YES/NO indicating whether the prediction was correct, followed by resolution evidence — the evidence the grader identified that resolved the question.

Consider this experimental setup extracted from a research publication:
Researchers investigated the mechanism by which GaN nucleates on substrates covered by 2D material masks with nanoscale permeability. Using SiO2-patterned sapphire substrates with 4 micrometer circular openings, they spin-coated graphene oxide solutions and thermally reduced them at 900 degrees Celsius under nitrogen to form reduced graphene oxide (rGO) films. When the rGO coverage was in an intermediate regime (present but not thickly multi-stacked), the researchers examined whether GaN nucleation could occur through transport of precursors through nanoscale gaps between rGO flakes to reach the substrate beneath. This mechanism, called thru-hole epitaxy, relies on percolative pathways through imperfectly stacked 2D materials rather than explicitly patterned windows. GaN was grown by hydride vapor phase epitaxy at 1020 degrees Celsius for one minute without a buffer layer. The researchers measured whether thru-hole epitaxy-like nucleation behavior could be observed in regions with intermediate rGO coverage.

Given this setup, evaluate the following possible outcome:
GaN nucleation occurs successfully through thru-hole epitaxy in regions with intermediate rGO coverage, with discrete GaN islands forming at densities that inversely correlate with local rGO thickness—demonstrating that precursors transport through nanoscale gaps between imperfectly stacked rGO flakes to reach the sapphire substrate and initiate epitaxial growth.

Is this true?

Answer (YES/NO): YES